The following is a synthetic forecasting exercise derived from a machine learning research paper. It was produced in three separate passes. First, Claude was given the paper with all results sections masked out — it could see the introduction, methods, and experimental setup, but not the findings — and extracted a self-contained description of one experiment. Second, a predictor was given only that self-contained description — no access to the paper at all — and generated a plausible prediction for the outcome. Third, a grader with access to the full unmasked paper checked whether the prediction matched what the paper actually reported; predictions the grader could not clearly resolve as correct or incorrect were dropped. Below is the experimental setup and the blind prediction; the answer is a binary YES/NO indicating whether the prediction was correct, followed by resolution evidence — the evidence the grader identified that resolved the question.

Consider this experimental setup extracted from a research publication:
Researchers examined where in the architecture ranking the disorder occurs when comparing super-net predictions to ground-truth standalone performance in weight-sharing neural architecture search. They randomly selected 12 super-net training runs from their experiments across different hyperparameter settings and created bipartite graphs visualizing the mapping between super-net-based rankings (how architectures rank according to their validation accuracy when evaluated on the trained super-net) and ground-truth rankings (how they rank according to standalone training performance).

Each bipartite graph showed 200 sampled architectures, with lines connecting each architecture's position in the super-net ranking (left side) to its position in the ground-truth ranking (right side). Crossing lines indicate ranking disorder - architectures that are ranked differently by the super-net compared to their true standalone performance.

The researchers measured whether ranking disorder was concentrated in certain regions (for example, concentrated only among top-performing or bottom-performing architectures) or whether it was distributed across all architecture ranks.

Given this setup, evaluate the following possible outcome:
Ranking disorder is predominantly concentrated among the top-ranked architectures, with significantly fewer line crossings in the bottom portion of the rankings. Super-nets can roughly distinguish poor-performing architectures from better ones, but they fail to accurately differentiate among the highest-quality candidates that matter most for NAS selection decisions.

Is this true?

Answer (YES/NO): NO